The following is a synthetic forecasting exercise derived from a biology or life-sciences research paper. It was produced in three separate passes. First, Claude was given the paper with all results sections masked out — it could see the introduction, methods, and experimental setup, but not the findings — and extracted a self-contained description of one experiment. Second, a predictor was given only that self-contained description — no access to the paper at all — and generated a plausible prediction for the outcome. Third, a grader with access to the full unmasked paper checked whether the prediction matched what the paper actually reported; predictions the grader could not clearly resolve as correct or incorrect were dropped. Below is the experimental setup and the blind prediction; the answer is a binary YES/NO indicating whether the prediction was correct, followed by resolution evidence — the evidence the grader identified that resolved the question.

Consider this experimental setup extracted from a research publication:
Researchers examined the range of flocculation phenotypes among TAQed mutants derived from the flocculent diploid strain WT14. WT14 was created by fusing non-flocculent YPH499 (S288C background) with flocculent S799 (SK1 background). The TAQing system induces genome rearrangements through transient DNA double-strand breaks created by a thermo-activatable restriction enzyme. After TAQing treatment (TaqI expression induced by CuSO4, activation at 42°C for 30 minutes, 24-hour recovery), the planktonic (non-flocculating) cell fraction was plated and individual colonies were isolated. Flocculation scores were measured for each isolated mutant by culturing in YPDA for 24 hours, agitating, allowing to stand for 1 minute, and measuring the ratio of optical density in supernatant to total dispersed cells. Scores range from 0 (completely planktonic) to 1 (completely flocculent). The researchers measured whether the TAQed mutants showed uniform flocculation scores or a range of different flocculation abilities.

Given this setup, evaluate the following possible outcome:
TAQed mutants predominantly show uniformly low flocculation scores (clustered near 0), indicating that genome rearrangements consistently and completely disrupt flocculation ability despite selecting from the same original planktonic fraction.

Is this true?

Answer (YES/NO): NO